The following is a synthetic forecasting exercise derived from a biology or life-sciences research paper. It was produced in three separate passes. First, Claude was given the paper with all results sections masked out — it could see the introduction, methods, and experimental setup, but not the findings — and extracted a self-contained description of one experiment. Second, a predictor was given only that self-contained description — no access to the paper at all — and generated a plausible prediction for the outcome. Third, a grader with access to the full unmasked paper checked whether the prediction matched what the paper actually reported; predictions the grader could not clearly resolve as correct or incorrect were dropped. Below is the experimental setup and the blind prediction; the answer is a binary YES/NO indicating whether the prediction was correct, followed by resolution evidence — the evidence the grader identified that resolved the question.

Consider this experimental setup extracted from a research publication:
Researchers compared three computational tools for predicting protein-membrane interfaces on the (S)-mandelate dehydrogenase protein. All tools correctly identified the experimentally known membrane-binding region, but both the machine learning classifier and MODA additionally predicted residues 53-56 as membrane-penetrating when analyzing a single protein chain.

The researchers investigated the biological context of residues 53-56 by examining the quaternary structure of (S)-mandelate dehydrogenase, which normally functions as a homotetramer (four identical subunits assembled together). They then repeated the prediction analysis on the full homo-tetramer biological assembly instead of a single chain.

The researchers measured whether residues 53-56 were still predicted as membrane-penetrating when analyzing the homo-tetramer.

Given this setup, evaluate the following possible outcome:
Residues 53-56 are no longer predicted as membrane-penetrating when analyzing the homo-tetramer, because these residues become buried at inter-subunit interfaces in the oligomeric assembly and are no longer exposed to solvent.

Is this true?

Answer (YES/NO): YES